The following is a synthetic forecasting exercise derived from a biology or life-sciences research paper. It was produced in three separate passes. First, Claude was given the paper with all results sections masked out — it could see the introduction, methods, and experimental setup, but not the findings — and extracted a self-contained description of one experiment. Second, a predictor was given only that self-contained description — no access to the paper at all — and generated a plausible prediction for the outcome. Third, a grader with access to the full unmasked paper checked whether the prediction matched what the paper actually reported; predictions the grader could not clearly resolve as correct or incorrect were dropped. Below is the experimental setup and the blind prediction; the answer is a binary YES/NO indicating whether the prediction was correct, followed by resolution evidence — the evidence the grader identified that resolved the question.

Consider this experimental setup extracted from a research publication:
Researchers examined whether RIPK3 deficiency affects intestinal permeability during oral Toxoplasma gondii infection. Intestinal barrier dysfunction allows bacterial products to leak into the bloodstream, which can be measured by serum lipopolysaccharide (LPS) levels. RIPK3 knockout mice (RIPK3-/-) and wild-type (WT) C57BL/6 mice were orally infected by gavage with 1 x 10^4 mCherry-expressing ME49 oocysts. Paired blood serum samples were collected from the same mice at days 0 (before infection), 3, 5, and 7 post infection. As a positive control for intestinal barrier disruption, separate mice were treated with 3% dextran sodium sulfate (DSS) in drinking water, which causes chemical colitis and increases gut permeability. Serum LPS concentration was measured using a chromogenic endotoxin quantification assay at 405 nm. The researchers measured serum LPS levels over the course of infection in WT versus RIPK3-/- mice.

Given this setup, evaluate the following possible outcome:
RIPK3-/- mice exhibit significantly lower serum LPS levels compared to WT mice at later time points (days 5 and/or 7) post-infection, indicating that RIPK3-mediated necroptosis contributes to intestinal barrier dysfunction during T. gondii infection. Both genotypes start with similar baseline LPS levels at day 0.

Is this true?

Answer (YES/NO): NO